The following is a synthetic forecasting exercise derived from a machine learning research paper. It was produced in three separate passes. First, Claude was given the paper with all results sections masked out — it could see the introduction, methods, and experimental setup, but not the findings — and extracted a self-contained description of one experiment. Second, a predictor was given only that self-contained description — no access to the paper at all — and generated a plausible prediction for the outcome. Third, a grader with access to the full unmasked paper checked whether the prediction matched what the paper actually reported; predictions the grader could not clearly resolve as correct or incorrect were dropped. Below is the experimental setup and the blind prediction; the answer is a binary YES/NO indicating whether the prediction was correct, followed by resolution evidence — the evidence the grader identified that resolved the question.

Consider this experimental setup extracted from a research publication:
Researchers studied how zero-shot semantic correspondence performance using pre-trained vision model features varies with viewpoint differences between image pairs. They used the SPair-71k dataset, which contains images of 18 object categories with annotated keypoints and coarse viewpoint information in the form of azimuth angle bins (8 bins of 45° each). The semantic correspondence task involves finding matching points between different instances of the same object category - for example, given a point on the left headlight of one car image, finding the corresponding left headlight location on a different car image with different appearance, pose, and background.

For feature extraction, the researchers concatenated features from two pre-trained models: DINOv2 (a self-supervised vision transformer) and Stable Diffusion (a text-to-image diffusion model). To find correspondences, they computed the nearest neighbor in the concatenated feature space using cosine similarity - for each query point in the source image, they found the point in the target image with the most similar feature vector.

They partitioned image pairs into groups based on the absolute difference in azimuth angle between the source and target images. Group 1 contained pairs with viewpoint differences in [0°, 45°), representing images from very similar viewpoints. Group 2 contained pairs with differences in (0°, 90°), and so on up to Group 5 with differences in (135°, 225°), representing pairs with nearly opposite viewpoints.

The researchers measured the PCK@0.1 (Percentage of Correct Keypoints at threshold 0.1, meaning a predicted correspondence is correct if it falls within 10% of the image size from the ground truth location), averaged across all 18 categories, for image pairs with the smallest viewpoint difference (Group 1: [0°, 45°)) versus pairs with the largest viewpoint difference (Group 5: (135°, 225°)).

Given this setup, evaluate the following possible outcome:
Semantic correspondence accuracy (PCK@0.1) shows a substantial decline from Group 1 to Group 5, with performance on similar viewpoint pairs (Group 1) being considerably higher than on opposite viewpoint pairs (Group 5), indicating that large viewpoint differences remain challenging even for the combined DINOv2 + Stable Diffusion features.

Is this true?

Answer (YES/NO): YES